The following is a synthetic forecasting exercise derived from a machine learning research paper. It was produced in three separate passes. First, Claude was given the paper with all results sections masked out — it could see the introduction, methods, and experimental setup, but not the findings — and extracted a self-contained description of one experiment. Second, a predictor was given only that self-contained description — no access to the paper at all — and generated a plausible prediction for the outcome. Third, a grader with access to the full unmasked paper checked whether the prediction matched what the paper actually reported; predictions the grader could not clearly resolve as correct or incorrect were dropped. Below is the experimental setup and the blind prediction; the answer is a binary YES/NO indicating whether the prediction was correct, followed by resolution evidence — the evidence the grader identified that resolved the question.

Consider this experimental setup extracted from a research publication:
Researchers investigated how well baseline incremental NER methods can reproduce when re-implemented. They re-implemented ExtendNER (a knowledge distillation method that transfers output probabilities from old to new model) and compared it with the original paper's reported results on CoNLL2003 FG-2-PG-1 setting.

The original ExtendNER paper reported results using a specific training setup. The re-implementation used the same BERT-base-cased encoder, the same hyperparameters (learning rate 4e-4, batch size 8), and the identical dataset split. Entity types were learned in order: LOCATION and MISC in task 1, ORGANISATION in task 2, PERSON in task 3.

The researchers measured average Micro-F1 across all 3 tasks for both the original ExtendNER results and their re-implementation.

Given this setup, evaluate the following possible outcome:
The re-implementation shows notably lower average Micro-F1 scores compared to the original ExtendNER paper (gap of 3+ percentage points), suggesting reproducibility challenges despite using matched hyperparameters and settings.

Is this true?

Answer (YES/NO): NO